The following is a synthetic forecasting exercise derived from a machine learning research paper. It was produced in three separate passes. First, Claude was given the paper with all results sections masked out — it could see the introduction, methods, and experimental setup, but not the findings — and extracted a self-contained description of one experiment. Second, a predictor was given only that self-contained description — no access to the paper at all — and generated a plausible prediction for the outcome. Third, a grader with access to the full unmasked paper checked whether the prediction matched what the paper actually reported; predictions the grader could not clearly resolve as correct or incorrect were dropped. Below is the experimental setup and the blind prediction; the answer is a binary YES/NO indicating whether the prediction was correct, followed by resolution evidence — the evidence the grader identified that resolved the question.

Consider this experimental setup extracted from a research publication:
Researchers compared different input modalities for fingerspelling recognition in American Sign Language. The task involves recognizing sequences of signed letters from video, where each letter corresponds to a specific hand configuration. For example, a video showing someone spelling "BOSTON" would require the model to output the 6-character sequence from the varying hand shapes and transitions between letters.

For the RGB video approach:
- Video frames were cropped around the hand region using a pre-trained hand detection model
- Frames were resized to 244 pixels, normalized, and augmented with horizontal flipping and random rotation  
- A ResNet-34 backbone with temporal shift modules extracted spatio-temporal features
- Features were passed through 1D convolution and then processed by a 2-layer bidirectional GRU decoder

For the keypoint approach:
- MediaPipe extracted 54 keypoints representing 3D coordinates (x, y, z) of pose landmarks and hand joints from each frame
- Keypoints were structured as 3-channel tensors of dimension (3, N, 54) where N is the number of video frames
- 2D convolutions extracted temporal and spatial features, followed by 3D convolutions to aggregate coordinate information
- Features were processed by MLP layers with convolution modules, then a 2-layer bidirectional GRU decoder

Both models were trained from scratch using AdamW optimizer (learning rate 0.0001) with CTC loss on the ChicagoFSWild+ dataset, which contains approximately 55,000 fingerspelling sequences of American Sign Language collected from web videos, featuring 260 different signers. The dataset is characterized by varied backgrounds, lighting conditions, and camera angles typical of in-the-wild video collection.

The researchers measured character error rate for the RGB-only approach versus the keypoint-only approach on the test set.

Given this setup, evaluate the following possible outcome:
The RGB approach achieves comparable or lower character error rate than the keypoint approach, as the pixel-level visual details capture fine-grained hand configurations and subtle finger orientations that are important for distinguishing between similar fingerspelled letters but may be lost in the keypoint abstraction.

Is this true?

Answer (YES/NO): YES